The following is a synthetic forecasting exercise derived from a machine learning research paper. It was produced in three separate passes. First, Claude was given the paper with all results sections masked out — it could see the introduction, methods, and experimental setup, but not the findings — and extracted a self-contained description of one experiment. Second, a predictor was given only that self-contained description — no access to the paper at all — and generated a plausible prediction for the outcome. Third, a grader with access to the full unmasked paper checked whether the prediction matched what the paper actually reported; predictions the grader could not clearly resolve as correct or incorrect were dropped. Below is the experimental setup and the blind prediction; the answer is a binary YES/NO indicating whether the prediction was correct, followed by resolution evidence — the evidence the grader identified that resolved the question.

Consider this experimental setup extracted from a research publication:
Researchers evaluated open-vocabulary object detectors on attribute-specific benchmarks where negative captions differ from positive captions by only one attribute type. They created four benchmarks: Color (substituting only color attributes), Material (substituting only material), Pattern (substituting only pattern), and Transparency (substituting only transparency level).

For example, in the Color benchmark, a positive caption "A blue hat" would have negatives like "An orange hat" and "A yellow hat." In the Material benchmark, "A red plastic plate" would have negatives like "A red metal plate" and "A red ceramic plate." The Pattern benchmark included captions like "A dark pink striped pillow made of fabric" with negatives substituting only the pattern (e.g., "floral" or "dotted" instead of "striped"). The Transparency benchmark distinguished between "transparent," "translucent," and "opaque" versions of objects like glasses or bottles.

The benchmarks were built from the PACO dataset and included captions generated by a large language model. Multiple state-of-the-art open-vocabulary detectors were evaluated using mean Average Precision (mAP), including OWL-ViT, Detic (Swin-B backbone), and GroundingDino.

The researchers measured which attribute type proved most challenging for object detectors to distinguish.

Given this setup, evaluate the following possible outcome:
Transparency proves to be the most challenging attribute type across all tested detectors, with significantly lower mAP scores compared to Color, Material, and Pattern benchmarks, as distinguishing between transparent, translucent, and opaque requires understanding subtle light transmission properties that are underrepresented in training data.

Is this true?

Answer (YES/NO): NO